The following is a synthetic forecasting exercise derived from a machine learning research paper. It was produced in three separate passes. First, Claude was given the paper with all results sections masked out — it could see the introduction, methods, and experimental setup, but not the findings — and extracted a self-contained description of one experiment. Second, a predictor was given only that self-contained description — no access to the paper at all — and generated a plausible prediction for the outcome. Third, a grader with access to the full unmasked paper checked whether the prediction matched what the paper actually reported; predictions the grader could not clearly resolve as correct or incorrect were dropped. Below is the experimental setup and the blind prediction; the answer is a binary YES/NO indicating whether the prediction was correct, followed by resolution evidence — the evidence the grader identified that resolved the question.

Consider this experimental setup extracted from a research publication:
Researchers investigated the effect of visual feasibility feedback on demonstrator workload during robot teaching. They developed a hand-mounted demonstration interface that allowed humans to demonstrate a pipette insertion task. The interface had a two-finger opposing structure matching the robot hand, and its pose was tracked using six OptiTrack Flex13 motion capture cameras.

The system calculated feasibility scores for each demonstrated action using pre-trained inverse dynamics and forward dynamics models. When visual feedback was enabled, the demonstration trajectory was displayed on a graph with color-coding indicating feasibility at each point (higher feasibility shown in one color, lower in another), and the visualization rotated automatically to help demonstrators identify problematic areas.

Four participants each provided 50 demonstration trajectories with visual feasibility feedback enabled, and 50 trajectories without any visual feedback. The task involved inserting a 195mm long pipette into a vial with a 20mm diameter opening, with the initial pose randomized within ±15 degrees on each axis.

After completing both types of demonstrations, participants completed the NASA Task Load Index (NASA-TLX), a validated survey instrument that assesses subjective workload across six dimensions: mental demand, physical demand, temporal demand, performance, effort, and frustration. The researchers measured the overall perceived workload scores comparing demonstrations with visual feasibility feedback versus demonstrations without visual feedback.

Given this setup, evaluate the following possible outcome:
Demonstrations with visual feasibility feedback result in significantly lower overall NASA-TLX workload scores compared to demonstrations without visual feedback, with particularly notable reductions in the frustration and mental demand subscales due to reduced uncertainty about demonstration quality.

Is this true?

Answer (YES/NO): NO